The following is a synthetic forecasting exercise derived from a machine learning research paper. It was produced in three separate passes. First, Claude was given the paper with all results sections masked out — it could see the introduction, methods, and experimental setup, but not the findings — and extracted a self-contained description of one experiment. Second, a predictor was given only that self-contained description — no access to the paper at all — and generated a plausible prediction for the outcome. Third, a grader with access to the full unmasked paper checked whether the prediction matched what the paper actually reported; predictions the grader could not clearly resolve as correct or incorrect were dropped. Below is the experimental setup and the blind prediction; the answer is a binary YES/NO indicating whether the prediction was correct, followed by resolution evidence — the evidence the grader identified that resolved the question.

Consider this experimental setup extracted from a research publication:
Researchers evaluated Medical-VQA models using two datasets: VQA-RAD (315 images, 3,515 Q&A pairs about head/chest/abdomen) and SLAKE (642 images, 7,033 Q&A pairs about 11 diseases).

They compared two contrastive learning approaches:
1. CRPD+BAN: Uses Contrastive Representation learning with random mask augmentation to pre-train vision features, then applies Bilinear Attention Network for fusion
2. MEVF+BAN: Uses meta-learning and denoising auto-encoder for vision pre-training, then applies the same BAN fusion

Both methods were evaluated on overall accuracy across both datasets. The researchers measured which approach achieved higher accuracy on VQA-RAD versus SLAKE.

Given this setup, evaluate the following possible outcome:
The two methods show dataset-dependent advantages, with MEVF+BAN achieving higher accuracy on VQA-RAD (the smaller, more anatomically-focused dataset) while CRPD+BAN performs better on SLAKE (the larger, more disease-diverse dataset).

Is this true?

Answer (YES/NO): NO